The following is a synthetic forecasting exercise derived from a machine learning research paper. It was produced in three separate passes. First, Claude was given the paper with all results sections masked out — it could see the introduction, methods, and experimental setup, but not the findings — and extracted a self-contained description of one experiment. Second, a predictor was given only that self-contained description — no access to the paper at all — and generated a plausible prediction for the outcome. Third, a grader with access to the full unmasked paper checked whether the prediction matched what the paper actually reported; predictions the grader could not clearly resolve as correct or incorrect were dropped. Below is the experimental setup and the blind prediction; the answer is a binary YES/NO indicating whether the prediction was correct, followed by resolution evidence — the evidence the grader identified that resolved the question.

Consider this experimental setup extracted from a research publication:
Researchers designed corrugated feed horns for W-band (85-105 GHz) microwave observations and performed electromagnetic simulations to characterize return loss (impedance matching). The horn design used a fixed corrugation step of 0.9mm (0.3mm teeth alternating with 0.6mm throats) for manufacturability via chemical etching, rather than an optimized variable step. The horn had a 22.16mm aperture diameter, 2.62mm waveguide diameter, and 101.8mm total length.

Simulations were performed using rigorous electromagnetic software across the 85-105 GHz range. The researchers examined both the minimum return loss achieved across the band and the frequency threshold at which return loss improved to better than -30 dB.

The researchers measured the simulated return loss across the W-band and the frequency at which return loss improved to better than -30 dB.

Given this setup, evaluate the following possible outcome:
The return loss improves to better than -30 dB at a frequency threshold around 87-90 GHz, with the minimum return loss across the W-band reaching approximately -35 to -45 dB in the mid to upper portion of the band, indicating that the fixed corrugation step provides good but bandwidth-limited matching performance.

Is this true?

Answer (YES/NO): NO